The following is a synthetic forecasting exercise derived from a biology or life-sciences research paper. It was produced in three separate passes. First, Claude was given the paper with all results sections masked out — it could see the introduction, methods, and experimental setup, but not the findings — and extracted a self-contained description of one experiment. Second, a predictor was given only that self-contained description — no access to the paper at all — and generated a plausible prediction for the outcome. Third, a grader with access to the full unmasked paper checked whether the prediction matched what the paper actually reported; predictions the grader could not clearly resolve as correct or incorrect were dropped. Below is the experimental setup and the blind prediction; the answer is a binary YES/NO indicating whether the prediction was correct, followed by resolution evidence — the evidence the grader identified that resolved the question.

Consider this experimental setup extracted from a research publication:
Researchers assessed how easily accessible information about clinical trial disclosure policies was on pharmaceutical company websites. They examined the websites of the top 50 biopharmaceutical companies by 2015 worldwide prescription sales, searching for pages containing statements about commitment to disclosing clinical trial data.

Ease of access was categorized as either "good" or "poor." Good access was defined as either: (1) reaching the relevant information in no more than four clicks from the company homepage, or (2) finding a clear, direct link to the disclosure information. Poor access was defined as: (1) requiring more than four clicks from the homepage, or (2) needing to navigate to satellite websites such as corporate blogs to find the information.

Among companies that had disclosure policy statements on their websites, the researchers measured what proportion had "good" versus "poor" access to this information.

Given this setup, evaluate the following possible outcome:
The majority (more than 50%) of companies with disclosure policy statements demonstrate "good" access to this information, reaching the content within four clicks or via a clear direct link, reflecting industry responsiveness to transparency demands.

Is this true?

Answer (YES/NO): YES